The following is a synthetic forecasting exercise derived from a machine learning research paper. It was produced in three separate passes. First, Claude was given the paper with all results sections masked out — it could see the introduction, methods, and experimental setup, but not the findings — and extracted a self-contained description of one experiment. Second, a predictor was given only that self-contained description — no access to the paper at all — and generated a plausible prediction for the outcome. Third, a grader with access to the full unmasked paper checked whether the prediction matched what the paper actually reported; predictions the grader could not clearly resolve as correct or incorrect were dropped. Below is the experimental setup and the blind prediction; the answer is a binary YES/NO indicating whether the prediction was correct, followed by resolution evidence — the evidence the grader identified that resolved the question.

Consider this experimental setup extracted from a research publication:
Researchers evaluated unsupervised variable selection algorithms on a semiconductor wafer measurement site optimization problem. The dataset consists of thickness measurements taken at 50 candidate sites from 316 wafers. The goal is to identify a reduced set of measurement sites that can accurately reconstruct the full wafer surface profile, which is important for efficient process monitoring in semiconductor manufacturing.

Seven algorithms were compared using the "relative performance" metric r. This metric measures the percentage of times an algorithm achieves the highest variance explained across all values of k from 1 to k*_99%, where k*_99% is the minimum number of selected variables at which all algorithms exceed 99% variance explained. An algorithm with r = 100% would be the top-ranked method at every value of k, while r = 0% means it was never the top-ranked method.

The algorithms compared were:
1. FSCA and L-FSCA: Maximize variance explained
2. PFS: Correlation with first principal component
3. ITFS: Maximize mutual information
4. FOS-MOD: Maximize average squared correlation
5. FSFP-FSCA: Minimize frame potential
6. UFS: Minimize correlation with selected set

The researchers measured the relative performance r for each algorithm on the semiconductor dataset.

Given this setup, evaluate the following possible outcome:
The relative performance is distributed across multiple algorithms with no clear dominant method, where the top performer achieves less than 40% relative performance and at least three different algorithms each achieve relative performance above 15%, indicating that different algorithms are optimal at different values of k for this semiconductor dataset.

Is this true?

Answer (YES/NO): NO